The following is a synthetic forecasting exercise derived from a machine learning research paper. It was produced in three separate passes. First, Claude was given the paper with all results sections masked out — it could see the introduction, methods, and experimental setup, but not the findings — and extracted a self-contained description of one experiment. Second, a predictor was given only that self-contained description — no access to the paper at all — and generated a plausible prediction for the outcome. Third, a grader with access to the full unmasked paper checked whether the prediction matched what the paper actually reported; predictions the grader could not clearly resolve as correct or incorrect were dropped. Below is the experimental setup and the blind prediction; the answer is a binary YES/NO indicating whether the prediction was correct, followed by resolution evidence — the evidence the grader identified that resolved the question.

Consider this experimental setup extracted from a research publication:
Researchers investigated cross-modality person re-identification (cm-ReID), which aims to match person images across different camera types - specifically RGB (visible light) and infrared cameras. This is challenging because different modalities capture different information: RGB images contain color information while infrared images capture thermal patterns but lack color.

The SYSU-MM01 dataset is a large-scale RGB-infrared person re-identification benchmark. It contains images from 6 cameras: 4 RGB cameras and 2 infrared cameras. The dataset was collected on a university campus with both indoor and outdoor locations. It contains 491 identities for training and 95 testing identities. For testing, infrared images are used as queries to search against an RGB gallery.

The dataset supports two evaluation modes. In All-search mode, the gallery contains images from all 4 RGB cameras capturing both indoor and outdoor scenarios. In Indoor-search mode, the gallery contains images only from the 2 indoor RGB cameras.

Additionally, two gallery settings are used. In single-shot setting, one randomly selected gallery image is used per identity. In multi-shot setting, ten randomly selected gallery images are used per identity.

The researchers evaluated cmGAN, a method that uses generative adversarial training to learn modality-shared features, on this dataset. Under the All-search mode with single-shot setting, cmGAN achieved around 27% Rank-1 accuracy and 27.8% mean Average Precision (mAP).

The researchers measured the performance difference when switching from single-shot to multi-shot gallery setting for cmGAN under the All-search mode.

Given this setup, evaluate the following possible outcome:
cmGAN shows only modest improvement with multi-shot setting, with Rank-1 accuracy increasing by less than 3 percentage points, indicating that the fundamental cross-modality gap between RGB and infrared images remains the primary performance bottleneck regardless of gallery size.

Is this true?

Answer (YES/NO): NO